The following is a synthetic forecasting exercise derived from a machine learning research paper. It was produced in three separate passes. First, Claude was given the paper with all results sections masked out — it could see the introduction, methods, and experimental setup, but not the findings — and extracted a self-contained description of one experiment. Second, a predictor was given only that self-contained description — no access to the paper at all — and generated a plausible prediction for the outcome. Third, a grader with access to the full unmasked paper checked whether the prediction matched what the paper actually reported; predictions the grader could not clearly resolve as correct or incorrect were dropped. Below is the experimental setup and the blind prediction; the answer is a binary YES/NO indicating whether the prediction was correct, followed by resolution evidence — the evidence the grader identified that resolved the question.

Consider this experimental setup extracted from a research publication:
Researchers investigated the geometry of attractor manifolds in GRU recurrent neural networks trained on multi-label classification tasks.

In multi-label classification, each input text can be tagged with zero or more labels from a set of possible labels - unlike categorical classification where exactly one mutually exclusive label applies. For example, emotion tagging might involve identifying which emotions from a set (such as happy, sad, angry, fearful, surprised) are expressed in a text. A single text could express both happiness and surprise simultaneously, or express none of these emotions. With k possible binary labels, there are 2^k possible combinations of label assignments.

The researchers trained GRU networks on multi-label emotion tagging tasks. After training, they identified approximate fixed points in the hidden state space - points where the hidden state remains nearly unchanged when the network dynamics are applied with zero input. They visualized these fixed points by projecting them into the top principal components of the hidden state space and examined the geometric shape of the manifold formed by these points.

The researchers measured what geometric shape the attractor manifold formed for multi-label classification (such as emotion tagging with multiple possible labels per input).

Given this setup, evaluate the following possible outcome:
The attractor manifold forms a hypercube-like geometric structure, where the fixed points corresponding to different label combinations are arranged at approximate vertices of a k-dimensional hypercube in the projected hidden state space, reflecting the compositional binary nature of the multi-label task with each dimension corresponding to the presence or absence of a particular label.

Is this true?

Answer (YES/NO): YES